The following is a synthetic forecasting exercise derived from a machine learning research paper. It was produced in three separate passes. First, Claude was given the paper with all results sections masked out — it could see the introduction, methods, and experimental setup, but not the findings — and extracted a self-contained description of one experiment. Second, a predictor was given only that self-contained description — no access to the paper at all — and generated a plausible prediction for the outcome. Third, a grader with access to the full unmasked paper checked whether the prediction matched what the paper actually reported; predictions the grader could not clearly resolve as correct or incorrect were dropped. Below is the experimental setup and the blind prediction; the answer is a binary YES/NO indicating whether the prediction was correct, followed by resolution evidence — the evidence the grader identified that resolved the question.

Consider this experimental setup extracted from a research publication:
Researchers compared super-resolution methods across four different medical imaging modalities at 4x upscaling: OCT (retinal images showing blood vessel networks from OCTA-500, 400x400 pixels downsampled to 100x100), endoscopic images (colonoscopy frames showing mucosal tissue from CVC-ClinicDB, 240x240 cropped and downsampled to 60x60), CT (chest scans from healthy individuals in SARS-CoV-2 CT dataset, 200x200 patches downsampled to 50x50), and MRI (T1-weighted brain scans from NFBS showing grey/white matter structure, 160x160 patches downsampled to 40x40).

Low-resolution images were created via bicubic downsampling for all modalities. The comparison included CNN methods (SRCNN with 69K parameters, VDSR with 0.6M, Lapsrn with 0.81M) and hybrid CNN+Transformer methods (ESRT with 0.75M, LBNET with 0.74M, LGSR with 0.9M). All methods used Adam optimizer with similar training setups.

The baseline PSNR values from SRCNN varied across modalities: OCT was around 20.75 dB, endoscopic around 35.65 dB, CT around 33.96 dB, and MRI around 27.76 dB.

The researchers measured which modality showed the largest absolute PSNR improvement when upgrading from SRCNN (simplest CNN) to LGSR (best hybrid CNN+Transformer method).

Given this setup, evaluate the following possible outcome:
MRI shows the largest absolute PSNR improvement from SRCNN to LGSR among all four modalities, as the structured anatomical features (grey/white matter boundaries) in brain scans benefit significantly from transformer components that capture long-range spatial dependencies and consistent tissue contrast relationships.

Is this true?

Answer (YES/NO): YES